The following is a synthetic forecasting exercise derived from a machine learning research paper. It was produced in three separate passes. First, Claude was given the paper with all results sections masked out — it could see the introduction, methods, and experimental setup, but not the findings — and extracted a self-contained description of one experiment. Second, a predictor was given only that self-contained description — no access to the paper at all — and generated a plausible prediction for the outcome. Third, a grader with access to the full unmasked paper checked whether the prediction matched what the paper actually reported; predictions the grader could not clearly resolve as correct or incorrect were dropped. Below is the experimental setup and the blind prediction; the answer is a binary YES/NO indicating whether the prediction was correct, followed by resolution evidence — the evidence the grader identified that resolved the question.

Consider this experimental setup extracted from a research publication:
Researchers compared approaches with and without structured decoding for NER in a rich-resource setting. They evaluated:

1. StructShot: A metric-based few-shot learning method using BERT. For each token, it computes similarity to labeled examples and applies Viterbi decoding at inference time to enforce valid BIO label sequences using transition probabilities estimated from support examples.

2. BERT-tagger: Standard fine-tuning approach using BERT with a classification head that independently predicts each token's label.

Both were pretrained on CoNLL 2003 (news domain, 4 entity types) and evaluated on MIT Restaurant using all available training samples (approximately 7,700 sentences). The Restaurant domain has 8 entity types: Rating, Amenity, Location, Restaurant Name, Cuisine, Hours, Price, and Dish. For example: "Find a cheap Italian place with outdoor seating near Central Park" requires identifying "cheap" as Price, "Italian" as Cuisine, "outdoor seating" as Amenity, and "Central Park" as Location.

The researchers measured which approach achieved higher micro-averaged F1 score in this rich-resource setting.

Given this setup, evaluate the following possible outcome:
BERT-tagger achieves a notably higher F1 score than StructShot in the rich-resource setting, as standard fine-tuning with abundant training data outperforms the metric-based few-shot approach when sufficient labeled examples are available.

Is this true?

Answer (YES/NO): YES